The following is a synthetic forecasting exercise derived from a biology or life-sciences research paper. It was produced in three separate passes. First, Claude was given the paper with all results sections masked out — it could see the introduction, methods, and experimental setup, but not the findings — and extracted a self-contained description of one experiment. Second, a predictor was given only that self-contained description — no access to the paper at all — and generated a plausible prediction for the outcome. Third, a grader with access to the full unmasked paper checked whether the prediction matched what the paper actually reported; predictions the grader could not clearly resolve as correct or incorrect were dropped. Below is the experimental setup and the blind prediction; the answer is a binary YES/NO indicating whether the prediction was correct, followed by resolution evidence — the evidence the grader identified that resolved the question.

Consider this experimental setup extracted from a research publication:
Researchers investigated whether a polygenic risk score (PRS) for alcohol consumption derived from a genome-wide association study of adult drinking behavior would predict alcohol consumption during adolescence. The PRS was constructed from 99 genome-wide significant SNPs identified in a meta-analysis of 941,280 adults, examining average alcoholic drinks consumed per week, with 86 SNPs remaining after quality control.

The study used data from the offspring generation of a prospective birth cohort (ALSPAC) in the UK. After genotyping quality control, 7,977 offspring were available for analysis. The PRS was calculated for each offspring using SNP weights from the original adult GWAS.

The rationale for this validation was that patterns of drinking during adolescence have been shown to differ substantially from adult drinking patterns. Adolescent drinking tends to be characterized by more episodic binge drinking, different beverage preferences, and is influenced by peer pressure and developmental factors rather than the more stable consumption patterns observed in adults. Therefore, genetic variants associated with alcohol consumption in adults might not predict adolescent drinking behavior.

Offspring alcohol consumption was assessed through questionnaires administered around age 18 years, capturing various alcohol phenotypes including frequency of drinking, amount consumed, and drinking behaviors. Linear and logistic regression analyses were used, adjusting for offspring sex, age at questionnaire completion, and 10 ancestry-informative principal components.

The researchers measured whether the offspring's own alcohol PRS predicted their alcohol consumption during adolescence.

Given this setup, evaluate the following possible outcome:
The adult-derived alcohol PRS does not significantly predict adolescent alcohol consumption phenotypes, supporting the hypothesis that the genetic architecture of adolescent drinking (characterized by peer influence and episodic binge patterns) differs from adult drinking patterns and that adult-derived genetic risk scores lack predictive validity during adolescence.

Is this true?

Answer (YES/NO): YES